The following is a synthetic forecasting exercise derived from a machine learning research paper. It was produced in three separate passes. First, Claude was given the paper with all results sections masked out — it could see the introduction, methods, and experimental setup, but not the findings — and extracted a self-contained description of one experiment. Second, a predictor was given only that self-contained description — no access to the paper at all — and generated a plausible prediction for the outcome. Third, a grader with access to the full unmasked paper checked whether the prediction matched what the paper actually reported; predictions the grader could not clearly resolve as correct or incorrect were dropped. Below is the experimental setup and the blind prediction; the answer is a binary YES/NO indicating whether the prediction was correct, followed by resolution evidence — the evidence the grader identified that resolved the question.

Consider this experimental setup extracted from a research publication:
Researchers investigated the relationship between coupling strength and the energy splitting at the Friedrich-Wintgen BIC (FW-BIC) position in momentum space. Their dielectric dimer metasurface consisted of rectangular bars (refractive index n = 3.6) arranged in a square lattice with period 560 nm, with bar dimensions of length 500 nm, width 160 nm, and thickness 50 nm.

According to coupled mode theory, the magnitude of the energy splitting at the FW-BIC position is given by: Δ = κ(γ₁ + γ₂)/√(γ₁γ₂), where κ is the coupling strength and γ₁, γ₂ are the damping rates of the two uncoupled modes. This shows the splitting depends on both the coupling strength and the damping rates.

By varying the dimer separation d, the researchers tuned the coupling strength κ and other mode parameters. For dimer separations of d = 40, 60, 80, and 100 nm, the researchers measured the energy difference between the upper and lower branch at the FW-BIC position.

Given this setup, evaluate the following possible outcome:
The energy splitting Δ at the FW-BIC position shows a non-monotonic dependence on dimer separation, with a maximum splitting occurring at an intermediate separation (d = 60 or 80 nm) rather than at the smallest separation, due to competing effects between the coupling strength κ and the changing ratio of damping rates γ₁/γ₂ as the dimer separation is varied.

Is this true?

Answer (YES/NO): NO